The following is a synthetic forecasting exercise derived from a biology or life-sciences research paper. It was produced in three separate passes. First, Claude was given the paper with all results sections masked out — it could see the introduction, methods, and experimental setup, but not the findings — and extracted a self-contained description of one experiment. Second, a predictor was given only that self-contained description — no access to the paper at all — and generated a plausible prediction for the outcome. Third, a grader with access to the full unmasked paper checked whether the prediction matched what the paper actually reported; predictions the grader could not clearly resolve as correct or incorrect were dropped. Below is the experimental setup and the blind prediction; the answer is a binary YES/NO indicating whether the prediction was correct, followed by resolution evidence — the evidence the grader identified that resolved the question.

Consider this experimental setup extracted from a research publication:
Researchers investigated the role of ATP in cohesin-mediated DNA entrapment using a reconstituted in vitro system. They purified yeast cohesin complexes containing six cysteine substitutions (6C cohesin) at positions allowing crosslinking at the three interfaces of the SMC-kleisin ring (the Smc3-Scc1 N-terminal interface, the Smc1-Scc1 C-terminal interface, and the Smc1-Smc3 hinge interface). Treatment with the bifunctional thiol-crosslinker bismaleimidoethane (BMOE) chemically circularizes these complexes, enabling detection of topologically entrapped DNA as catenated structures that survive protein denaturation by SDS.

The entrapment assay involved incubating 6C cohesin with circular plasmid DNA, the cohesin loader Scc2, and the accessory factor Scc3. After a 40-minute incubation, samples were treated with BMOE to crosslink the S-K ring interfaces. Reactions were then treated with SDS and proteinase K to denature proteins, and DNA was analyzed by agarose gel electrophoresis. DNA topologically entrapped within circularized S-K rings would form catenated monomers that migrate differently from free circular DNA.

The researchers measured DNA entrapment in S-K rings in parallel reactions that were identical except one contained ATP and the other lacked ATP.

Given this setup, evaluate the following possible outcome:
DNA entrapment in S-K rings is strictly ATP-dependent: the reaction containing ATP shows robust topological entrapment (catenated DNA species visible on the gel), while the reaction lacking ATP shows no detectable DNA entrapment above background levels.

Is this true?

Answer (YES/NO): YES